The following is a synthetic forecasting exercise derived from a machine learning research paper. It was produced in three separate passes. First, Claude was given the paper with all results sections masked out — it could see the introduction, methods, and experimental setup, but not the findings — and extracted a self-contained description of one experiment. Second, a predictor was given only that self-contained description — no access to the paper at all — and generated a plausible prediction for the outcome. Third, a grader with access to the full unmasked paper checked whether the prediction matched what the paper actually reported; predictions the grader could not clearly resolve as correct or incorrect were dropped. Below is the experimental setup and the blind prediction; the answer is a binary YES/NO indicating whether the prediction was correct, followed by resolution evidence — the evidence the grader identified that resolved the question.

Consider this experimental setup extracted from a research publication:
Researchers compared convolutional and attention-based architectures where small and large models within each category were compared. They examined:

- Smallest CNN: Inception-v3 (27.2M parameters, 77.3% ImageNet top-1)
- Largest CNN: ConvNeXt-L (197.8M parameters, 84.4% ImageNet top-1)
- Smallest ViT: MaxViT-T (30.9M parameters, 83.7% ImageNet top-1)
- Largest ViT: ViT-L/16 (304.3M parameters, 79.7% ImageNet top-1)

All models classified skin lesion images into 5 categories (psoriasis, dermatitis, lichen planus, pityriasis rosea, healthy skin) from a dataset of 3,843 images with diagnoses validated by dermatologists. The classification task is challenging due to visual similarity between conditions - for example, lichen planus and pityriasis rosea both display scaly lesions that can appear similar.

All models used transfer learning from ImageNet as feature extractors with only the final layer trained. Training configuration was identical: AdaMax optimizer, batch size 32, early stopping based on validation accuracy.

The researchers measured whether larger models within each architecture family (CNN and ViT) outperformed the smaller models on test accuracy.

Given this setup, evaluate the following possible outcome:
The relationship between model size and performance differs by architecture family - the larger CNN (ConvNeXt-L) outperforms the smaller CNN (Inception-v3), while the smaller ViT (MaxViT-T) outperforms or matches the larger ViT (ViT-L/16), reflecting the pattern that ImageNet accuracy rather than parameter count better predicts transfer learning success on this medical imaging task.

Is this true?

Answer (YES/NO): YES